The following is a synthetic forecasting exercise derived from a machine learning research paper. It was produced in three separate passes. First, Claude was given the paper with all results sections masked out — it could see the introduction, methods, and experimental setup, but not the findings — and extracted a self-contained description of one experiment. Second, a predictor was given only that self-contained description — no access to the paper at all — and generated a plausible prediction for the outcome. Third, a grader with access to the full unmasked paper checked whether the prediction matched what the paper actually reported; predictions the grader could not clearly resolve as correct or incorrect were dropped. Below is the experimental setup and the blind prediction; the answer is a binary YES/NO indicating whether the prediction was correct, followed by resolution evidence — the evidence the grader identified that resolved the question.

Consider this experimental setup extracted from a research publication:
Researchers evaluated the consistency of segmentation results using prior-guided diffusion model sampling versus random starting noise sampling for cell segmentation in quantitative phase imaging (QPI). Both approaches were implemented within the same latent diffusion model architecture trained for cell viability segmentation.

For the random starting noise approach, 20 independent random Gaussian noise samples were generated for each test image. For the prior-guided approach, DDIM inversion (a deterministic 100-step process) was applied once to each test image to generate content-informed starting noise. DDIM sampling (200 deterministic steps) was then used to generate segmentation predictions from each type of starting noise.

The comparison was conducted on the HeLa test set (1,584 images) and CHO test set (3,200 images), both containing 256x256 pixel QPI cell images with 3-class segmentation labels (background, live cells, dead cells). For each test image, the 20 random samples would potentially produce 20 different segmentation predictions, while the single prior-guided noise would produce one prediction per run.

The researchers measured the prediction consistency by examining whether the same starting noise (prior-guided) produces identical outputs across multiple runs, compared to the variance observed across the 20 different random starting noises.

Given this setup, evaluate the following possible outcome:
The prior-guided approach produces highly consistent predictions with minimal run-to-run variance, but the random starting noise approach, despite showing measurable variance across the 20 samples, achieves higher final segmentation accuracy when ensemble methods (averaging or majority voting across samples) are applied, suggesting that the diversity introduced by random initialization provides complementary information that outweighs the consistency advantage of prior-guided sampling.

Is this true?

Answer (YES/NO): NO